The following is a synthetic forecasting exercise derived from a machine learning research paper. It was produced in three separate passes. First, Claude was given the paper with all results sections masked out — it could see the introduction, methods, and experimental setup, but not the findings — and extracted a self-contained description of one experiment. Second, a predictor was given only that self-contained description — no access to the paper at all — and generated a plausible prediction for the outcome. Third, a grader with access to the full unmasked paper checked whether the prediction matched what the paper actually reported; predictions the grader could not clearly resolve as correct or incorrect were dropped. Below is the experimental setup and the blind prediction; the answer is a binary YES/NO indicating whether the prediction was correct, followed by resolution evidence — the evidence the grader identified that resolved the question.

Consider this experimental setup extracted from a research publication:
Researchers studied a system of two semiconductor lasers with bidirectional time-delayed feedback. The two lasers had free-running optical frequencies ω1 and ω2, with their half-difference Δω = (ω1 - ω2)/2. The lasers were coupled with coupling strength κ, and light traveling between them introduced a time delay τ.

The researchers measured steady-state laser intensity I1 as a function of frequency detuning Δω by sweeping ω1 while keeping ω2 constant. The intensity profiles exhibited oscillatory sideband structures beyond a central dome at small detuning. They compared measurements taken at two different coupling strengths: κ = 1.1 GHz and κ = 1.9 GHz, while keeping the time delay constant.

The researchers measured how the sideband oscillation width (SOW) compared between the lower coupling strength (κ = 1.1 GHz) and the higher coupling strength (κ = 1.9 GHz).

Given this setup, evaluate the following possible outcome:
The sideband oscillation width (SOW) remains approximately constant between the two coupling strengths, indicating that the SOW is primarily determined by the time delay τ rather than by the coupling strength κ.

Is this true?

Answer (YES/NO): YES